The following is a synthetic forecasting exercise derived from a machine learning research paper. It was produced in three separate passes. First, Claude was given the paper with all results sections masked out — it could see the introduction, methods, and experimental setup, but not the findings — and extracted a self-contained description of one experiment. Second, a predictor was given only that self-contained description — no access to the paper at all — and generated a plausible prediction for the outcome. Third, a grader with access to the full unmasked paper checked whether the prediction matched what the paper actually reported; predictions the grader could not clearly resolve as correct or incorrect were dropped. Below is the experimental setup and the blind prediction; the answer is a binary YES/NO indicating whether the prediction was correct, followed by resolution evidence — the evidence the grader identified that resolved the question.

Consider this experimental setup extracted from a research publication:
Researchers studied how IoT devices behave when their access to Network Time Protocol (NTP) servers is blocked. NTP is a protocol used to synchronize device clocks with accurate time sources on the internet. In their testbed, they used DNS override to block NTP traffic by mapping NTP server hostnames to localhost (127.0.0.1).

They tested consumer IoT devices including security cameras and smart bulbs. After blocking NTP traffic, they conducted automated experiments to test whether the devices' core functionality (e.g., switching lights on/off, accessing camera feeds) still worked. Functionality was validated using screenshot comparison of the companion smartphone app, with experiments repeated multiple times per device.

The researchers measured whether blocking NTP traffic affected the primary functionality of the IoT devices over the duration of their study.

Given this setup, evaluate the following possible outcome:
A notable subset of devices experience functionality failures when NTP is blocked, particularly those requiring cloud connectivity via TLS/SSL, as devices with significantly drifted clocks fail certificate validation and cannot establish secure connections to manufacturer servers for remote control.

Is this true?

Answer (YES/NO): NO